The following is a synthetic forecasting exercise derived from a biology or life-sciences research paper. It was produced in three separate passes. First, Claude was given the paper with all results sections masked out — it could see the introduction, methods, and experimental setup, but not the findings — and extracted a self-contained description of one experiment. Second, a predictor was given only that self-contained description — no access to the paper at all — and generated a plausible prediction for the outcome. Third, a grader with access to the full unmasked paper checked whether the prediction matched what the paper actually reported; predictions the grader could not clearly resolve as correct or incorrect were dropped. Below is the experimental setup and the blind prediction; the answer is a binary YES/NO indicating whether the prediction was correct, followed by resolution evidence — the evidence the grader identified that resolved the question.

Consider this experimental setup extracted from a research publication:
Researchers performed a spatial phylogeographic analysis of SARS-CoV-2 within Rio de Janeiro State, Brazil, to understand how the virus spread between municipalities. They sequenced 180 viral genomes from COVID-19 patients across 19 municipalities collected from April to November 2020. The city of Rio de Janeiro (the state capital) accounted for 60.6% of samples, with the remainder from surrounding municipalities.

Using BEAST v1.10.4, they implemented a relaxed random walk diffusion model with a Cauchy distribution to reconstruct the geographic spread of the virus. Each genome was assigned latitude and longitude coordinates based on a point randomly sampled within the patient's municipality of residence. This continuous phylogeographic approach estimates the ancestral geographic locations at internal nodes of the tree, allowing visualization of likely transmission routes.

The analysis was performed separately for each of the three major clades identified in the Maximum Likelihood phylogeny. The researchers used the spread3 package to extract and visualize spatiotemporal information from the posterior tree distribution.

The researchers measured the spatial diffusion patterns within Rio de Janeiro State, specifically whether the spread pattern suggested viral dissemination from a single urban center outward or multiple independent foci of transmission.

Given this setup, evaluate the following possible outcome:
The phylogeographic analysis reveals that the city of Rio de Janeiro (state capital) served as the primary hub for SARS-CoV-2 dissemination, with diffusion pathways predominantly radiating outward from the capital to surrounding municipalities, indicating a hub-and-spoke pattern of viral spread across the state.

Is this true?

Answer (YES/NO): YES